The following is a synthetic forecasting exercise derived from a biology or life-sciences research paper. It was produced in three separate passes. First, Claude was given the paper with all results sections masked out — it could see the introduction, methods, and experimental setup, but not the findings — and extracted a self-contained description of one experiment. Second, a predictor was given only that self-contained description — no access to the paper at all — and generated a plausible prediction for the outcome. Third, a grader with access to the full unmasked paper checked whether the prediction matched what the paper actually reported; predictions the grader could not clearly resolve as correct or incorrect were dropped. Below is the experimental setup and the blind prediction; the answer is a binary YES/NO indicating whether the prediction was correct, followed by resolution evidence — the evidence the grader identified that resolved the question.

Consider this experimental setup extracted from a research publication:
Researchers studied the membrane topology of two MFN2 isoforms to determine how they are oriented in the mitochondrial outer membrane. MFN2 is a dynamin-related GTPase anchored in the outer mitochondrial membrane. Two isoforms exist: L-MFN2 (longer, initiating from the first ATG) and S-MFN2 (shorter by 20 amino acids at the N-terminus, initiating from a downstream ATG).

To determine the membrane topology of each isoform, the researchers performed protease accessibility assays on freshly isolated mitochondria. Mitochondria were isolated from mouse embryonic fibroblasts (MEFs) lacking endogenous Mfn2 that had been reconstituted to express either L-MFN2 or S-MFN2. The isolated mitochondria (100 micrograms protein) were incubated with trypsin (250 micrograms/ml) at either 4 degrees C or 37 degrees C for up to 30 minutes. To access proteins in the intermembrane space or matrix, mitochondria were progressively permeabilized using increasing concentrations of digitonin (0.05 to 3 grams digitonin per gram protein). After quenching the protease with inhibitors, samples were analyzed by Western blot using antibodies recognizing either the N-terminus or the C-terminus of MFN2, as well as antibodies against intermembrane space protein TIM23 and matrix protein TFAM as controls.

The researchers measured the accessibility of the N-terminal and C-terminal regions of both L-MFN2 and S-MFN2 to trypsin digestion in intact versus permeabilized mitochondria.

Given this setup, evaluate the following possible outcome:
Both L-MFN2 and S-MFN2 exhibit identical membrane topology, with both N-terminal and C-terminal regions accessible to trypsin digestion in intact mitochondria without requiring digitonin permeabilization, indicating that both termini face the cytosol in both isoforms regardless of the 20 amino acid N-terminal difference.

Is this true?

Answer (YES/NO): YES